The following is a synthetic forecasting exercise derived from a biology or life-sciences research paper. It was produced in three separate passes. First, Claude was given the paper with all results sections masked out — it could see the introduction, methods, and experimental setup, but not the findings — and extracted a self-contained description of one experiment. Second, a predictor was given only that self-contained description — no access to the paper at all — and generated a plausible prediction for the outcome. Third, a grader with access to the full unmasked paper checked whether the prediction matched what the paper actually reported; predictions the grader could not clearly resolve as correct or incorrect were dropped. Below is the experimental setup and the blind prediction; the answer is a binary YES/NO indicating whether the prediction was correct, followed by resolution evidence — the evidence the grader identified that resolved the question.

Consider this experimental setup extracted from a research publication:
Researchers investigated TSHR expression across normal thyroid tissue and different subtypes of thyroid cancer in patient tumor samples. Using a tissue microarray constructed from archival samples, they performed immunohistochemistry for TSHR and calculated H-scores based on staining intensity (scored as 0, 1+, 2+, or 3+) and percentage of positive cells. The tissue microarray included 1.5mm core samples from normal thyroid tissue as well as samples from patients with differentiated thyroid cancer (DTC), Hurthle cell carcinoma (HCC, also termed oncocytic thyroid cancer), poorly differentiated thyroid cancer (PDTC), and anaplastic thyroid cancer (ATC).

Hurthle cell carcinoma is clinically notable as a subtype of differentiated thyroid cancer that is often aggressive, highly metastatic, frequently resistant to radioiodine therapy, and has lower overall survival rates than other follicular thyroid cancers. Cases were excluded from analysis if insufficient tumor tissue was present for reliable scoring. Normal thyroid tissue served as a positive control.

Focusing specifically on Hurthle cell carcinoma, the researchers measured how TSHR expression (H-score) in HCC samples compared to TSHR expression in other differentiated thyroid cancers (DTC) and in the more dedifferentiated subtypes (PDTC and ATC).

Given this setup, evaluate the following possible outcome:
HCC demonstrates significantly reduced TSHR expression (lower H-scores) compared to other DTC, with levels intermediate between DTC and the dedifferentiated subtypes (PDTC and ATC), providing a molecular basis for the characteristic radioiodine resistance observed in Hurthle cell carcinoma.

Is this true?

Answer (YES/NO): NO